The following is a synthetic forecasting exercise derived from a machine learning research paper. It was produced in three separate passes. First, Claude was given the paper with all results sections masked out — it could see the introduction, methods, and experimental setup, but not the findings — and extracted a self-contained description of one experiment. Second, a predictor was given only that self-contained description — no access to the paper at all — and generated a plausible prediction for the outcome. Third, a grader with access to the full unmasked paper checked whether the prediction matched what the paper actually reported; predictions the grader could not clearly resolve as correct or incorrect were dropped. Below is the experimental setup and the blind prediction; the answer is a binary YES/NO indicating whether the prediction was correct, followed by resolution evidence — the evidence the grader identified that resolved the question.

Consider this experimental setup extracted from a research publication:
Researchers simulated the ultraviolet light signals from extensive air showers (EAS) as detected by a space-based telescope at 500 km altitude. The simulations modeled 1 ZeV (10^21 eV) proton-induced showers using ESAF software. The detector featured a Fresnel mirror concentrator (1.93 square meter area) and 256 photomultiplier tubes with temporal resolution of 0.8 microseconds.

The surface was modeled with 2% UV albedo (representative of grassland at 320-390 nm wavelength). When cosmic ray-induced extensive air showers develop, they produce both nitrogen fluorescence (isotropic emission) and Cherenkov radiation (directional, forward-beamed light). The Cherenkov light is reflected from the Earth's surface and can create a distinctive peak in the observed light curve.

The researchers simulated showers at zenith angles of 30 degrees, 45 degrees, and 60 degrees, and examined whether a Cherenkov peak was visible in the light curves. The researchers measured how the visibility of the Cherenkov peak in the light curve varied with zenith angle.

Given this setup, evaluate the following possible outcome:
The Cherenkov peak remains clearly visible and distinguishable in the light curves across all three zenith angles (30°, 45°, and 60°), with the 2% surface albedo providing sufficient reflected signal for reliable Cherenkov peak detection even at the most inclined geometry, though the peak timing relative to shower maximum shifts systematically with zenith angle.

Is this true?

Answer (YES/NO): NO